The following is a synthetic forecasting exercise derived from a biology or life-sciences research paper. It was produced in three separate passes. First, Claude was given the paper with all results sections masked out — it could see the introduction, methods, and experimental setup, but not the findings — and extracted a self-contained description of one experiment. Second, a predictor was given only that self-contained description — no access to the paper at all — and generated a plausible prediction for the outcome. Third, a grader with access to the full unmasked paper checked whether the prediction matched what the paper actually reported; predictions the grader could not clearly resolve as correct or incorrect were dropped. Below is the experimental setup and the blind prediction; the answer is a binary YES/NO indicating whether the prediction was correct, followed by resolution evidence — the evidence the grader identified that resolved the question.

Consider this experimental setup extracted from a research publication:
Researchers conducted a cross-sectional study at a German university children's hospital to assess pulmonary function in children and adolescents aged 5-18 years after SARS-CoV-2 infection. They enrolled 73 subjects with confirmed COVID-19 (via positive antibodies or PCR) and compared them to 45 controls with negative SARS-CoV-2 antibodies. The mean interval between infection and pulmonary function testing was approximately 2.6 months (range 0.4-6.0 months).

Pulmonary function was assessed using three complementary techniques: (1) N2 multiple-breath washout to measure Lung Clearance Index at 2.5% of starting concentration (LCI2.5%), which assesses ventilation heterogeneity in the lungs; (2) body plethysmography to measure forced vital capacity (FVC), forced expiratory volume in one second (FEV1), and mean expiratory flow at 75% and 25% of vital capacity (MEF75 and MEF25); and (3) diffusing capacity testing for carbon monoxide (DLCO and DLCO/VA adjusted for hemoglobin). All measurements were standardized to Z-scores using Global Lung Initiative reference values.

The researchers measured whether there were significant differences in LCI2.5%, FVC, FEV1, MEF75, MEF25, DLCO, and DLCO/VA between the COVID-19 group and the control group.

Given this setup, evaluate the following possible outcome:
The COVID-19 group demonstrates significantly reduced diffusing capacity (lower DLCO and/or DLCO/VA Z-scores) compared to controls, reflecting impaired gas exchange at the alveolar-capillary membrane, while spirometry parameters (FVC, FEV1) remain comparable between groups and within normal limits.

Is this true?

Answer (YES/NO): NO